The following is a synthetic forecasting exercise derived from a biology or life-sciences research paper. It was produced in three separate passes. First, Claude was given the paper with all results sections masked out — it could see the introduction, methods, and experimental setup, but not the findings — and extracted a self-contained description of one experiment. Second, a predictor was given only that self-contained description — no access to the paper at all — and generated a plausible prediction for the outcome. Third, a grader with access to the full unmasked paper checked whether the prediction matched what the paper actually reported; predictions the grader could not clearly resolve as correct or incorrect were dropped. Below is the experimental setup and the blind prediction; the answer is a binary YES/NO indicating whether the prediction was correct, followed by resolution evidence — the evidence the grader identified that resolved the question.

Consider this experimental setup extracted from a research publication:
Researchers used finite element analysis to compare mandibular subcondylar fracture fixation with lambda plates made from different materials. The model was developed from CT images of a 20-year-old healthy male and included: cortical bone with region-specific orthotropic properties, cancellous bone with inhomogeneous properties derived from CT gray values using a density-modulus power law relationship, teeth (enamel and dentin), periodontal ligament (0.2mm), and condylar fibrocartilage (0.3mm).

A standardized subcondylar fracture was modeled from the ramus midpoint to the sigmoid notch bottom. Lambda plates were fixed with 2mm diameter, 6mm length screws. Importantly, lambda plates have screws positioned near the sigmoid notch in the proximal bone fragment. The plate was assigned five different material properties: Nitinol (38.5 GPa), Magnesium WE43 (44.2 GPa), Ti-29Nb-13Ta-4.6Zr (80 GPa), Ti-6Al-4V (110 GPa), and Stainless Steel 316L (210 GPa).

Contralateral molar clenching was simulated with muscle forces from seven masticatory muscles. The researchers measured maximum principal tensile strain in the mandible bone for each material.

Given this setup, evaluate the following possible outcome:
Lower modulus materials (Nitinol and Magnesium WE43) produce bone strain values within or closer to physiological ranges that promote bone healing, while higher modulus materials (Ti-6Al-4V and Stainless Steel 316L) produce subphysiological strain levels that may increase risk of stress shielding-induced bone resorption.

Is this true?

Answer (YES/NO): NO